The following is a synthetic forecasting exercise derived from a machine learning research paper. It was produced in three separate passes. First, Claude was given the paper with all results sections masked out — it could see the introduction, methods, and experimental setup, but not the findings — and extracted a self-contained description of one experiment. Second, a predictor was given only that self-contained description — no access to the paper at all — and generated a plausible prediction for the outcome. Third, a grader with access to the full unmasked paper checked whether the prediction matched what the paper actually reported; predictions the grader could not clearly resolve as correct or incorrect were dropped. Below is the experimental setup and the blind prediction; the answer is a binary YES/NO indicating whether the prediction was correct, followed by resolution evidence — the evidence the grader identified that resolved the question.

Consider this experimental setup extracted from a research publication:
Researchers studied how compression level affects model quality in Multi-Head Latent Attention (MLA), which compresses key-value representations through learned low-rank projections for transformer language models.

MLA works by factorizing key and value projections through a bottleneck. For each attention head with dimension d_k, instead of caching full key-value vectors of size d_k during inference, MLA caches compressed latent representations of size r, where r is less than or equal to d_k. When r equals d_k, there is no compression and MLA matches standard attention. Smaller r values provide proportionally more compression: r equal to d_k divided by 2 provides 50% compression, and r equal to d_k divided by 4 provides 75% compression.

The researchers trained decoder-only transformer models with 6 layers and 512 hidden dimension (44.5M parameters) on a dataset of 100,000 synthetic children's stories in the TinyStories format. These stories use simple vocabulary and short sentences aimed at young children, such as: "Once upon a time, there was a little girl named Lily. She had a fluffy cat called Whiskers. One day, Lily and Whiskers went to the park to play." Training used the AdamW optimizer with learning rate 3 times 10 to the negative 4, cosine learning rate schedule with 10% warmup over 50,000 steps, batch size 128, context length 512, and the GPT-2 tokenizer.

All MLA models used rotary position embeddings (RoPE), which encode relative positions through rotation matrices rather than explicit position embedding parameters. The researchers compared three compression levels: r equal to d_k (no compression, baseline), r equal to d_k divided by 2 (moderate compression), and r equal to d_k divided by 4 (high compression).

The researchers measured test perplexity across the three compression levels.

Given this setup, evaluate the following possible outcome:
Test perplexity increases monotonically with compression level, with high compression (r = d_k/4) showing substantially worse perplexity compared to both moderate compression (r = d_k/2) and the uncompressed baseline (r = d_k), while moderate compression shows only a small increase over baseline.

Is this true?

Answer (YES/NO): YES